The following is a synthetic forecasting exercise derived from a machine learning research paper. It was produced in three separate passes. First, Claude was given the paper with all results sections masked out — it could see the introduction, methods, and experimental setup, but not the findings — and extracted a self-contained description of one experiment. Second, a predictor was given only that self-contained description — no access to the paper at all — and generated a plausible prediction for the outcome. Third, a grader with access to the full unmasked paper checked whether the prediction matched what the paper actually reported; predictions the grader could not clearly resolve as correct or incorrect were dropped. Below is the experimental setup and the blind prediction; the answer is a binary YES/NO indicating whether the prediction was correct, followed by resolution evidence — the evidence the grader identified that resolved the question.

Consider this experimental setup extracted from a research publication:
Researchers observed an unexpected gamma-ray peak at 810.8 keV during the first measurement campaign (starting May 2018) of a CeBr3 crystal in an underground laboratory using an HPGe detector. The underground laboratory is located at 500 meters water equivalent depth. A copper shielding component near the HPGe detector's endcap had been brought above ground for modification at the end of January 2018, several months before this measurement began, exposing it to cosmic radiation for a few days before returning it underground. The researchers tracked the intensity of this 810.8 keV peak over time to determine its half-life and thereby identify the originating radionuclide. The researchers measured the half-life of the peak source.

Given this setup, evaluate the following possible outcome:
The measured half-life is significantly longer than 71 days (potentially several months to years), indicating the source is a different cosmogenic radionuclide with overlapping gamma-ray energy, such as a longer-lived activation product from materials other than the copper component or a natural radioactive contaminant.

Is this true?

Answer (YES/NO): NO